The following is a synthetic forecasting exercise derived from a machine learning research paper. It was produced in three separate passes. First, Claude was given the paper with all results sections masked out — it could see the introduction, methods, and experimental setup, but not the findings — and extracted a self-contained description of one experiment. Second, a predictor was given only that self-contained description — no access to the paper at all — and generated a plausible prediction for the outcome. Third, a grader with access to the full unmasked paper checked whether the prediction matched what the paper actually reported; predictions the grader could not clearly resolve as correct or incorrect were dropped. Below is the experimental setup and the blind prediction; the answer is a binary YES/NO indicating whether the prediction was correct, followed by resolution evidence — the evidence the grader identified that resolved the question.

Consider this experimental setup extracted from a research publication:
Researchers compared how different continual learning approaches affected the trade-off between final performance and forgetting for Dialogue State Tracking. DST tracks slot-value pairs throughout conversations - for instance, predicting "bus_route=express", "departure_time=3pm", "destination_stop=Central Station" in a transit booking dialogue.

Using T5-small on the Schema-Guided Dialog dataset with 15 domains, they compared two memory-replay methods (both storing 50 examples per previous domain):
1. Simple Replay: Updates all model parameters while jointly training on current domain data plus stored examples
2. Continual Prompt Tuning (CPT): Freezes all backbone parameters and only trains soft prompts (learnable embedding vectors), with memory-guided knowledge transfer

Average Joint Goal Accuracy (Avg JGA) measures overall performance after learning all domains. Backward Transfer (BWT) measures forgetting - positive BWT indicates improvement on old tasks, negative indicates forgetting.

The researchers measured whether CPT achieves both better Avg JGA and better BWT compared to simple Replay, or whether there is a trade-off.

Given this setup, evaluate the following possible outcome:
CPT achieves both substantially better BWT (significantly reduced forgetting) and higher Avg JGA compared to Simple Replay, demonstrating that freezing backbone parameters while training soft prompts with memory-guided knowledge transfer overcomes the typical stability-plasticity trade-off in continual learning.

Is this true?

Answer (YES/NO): YES